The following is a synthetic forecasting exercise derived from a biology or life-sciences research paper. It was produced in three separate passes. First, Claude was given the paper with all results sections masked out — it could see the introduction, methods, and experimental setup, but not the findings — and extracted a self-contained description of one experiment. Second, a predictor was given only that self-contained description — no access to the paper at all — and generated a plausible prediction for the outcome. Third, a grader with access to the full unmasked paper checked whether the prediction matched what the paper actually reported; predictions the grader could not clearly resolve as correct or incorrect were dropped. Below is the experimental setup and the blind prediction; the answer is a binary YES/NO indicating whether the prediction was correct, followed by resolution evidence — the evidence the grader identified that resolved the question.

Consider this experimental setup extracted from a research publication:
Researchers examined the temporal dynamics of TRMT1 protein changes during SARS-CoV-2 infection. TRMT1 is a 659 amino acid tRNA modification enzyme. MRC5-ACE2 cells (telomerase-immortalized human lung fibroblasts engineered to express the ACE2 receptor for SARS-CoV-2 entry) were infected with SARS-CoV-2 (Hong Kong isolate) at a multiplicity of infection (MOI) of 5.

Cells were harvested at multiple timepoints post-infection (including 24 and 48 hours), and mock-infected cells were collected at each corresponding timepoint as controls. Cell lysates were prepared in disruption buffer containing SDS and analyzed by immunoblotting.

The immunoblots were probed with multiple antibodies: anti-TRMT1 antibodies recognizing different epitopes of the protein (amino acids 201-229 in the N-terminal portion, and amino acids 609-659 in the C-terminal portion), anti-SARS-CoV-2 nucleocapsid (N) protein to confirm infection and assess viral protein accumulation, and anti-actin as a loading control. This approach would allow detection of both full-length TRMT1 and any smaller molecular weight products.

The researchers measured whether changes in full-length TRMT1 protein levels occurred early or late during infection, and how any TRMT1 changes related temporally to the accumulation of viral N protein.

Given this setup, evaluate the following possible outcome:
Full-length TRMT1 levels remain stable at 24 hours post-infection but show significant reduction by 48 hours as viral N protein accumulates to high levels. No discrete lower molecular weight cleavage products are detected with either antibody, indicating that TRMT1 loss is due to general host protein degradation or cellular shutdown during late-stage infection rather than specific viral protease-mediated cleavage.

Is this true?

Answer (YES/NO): NO